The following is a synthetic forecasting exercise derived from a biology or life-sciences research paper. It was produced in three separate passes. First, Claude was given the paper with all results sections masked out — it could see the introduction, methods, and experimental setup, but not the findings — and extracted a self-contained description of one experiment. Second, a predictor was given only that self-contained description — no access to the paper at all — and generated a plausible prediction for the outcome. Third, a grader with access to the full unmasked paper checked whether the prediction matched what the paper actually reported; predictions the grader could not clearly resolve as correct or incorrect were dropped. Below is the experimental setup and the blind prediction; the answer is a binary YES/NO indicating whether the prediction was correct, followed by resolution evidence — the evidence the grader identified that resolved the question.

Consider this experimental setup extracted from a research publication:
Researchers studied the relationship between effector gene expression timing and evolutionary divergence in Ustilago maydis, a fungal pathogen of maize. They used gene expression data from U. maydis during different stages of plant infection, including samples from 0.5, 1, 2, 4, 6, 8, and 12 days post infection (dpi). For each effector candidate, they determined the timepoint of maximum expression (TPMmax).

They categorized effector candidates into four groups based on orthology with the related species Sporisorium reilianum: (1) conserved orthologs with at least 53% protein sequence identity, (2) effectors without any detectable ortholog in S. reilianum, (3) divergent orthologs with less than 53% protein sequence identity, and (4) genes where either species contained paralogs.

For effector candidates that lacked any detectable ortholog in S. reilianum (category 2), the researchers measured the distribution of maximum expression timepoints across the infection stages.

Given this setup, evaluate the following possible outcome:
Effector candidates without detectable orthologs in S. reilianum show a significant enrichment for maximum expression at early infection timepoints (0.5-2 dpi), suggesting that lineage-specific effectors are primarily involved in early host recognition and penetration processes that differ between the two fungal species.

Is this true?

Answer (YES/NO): NO